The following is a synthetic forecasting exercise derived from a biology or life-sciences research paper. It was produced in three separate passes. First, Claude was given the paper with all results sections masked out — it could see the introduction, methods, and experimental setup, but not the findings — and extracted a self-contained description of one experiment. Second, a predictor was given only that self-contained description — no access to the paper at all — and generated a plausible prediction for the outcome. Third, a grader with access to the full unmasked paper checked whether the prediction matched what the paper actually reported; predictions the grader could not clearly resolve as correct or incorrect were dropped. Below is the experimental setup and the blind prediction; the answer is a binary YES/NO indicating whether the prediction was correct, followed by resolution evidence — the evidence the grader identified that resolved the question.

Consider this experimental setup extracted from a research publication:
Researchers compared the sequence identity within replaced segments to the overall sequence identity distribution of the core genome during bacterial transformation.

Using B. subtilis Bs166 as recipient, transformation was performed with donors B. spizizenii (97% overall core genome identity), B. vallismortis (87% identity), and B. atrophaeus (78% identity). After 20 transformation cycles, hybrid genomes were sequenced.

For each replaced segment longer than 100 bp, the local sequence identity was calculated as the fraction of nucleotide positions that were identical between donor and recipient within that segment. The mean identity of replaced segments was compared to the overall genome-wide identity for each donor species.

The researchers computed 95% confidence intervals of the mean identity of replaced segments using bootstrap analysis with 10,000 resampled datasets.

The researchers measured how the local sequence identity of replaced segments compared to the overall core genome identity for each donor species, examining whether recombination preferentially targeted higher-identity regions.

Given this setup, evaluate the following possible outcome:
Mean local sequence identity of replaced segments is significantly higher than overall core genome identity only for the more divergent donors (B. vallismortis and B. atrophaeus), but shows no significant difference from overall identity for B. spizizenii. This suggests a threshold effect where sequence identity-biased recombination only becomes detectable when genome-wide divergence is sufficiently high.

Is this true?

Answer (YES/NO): YES